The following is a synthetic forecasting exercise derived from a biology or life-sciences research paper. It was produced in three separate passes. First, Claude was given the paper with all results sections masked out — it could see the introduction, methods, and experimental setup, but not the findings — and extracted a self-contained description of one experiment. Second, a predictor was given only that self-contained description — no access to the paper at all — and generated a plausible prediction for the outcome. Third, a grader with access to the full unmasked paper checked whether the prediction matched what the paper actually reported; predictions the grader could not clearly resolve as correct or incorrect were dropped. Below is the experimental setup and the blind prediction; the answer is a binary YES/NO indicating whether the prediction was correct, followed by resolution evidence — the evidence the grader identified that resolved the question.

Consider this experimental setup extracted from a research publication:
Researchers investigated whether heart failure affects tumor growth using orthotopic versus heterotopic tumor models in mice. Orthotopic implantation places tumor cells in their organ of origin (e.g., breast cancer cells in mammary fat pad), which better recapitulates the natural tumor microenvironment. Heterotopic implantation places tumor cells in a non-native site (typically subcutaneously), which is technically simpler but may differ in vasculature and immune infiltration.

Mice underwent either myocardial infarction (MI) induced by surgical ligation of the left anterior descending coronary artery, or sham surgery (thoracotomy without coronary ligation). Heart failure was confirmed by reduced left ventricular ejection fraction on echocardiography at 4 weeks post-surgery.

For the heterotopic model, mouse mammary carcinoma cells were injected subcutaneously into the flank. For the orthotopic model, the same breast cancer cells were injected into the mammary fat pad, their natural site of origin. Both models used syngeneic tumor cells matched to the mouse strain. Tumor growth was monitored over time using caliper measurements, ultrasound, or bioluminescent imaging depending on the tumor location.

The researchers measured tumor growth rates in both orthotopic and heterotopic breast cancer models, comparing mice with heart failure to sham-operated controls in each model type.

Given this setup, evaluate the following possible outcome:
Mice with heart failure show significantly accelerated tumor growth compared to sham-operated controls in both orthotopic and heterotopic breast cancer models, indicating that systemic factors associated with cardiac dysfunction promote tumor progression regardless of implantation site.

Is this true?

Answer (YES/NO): NO